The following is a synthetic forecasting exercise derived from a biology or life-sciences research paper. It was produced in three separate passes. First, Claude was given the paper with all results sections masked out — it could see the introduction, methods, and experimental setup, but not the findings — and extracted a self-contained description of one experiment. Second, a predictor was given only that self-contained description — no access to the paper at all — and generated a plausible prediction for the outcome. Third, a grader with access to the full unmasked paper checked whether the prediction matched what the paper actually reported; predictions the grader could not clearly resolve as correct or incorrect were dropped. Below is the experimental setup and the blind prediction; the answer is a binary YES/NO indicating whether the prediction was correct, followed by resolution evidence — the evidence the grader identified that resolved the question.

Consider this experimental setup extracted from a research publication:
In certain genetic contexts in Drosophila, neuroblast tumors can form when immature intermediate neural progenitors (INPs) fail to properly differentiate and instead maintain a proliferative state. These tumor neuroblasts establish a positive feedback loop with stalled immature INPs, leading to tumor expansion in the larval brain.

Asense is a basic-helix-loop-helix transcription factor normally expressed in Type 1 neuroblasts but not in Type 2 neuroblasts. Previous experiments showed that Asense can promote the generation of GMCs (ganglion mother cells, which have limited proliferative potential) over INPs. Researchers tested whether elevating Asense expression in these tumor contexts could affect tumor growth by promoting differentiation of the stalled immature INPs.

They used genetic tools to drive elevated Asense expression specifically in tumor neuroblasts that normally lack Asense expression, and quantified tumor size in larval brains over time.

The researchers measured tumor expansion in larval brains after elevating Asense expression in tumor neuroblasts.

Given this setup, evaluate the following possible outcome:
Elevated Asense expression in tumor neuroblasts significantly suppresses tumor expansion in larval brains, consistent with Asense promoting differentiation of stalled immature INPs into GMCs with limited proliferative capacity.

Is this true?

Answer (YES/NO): YES